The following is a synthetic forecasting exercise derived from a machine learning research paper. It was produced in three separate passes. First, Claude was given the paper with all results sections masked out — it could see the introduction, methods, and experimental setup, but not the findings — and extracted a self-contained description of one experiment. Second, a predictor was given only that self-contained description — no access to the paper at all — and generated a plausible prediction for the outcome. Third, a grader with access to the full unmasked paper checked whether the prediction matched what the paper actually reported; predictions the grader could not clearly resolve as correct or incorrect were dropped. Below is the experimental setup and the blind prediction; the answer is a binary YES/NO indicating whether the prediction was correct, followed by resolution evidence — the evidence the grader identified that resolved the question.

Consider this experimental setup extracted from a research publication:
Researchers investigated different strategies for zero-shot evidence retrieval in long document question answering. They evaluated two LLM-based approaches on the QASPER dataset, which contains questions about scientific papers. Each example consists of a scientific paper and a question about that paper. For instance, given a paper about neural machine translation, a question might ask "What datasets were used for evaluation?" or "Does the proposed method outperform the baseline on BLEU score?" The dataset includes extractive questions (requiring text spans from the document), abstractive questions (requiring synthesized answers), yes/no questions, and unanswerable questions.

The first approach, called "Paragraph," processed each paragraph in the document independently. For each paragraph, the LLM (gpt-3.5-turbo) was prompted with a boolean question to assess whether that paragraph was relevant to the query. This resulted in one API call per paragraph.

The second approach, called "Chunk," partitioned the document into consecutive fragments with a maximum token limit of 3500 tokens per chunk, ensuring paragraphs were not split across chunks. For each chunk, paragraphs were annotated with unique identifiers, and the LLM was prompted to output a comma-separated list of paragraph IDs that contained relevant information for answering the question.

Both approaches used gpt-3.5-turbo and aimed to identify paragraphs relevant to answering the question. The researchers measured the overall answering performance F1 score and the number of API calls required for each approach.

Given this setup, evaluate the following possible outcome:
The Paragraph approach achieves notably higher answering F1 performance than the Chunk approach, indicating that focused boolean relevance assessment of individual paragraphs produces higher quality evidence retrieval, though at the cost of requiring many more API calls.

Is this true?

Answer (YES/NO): NO